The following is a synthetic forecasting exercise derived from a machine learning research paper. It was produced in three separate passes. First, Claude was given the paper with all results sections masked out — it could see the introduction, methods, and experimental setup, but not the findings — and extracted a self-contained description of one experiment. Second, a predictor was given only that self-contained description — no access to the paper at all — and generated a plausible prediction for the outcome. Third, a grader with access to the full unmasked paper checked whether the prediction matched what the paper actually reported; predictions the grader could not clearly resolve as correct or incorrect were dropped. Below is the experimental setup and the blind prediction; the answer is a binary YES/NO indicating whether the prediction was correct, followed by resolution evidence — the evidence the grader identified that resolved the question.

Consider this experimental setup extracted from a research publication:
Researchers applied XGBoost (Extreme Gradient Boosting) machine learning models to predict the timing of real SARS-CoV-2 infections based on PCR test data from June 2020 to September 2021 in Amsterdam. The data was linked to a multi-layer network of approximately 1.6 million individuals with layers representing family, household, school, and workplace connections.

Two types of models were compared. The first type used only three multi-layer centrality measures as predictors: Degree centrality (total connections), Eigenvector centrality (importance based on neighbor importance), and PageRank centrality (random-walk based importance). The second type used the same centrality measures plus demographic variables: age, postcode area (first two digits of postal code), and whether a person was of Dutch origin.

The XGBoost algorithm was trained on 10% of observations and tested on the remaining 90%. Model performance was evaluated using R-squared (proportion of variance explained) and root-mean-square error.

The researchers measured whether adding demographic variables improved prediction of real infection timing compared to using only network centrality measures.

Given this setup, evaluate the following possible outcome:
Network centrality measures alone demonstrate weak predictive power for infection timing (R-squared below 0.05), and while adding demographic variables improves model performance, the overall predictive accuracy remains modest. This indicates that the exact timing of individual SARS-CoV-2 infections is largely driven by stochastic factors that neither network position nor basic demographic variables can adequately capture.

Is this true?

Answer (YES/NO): YES